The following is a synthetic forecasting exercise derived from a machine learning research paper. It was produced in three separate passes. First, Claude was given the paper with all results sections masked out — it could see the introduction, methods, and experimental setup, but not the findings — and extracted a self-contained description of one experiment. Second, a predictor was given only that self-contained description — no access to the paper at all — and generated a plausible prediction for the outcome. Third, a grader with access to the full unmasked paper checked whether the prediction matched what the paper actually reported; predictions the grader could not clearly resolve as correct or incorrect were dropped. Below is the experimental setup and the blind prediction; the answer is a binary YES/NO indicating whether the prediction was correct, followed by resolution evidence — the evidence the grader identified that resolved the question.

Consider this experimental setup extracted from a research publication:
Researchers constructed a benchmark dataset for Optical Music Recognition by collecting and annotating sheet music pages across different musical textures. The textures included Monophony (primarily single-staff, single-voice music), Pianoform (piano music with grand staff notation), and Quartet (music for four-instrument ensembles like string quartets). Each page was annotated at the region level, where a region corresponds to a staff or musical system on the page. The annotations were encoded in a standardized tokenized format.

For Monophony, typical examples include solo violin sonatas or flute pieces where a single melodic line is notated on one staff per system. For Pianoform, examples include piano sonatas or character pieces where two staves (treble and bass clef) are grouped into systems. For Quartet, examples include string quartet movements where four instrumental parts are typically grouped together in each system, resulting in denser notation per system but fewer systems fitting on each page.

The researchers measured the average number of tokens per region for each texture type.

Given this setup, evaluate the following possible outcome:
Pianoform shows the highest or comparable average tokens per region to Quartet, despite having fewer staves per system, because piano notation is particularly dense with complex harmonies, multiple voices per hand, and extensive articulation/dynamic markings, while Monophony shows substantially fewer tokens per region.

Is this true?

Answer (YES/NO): NO